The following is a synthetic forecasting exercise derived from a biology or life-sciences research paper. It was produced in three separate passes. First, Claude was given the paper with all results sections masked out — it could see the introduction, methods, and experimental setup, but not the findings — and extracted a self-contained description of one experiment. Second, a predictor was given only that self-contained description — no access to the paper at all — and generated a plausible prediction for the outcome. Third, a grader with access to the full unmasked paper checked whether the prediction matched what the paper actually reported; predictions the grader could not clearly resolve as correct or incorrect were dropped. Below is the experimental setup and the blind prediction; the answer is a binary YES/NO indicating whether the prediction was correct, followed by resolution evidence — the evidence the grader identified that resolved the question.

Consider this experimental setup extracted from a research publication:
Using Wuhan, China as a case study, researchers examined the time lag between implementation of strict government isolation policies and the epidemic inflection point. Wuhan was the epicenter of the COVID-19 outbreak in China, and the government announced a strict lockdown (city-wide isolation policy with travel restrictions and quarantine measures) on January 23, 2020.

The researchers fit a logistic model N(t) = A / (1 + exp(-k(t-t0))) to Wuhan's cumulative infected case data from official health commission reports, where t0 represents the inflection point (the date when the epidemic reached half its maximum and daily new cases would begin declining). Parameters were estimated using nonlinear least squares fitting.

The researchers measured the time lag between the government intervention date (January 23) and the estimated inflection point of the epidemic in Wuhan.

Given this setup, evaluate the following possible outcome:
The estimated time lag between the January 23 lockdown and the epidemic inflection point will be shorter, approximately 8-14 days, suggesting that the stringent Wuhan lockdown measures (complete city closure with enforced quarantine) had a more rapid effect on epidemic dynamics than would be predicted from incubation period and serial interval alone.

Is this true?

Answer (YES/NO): NO